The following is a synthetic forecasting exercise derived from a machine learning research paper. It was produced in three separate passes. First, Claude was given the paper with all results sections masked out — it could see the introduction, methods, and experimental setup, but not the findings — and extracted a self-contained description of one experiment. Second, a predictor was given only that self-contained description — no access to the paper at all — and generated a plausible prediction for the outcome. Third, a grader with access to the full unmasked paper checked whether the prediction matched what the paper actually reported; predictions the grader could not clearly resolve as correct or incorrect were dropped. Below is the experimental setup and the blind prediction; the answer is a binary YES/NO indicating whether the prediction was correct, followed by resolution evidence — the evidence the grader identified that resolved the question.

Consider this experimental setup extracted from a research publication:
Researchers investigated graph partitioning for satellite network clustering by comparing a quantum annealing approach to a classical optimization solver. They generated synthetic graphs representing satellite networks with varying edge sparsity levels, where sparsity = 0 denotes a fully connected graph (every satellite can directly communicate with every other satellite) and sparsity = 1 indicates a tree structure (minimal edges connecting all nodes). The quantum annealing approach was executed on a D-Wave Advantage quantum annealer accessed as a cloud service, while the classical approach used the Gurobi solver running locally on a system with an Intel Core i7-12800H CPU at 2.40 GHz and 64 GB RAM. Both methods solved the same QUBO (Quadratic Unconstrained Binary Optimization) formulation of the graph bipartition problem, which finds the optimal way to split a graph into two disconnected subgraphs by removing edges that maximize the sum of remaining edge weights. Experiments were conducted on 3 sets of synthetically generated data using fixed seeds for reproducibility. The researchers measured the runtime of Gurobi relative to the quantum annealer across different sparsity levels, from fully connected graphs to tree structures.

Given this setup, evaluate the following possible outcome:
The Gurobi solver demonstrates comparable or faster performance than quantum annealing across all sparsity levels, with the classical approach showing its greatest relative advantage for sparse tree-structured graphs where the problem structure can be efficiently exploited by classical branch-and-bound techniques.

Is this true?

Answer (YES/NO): NO